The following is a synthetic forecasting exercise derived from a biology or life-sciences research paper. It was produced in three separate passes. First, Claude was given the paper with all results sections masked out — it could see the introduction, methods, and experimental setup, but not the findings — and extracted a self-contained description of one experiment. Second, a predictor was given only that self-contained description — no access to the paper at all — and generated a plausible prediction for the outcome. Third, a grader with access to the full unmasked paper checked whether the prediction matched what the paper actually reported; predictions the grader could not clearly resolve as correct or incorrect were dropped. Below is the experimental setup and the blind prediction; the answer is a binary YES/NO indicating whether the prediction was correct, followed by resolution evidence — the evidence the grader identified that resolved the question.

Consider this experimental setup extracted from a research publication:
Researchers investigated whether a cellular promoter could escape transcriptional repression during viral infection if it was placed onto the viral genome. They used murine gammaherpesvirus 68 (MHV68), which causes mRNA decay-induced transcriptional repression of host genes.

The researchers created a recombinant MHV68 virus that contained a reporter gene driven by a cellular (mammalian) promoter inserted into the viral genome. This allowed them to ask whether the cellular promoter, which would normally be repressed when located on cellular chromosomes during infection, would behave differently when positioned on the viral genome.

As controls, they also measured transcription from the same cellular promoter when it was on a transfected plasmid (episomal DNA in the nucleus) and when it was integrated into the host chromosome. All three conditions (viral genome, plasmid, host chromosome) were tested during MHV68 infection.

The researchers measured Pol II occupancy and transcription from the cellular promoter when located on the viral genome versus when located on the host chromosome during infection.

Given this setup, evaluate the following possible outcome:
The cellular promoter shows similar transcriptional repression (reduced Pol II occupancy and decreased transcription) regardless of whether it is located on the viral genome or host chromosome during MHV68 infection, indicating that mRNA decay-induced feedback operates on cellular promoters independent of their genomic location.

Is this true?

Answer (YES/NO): NO